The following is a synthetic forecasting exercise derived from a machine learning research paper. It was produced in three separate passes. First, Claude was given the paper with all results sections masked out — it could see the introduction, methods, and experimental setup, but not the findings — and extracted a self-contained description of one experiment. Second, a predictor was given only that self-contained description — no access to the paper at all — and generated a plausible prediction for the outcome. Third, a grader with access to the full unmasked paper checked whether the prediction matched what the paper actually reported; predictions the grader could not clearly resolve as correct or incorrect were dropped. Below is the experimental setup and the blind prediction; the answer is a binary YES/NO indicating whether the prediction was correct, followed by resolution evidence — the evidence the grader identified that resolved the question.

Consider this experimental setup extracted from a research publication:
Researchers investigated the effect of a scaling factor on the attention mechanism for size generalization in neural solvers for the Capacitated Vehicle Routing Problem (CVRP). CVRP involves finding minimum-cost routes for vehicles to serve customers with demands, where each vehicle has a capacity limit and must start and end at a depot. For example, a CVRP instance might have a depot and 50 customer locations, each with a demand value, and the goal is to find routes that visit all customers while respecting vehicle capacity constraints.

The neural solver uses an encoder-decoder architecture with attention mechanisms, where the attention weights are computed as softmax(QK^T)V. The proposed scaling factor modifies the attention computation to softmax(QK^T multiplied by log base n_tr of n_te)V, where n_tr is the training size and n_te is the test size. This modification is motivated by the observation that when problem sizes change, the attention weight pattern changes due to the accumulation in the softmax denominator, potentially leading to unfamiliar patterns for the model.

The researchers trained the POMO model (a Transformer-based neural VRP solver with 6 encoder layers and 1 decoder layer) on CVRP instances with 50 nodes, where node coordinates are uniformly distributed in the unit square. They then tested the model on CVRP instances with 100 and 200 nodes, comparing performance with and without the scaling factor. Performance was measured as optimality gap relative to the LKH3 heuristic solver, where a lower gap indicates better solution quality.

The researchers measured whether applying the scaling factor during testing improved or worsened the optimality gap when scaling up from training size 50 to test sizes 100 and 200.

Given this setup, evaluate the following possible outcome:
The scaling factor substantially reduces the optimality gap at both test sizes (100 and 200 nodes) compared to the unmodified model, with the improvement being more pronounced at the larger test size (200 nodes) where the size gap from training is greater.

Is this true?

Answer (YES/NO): NO